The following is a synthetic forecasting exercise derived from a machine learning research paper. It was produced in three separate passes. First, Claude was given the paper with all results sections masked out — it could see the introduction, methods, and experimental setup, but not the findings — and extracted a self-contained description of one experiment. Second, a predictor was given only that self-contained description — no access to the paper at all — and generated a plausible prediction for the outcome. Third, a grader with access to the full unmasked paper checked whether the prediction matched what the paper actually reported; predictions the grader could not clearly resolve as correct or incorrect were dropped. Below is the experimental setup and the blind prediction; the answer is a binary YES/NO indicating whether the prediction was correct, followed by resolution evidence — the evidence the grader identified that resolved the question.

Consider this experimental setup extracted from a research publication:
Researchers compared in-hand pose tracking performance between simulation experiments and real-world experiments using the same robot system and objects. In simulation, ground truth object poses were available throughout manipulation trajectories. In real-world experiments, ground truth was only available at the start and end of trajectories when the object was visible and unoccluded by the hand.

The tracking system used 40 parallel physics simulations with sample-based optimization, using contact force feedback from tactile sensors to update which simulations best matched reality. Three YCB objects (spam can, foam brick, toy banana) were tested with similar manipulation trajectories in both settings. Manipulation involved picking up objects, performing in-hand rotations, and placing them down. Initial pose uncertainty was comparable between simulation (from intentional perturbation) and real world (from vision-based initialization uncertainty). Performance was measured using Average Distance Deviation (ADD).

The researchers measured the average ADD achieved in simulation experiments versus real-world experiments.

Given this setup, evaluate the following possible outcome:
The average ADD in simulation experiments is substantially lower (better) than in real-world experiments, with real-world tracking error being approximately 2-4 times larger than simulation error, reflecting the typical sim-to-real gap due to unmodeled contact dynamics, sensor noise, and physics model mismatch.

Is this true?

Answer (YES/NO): YES